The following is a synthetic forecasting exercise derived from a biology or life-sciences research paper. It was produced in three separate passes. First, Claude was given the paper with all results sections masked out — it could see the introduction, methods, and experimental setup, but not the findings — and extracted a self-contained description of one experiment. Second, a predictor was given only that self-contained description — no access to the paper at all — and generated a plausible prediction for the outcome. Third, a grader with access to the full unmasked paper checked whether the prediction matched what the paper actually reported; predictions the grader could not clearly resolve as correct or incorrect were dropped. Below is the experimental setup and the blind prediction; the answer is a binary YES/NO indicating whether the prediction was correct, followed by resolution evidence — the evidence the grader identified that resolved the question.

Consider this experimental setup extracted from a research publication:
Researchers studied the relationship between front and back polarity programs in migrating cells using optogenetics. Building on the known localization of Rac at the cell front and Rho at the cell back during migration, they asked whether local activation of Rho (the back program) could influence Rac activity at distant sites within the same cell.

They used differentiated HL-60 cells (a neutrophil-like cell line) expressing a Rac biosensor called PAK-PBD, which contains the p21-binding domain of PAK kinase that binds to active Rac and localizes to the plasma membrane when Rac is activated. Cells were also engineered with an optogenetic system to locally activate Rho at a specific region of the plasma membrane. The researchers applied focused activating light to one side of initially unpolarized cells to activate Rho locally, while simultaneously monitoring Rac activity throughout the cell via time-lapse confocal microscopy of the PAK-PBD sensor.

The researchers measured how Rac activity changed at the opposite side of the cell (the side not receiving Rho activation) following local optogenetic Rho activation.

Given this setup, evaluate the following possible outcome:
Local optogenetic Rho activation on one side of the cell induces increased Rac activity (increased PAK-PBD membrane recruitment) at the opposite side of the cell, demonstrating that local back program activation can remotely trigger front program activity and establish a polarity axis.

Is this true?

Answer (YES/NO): YES